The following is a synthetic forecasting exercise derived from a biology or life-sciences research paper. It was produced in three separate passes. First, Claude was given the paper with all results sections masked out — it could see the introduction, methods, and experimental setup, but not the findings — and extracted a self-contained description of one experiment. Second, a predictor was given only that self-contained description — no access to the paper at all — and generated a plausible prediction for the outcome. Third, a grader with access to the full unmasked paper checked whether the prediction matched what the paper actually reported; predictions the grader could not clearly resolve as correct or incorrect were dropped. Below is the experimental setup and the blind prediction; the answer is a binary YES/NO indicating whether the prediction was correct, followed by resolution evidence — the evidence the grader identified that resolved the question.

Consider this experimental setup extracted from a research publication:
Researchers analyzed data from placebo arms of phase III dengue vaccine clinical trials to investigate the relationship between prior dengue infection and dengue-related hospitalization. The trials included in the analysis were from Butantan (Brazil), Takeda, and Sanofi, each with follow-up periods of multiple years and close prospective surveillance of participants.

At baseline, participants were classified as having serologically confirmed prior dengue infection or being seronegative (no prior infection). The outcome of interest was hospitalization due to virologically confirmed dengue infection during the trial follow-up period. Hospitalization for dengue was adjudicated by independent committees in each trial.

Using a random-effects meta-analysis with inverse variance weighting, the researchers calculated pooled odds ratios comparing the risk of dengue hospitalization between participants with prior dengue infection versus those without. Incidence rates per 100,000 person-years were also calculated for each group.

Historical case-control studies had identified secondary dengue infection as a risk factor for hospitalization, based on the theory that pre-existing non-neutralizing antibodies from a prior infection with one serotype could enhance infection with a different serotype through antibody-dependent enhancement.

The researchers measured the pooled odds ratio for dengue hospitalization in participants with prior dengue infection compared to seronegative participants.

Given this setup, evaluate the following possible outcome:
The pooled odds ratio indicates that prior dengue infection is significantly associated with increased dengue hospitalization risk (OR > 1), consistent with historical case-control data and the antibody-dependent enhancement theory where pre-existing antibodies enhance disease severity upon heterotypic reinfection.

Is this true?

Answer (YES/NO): NO